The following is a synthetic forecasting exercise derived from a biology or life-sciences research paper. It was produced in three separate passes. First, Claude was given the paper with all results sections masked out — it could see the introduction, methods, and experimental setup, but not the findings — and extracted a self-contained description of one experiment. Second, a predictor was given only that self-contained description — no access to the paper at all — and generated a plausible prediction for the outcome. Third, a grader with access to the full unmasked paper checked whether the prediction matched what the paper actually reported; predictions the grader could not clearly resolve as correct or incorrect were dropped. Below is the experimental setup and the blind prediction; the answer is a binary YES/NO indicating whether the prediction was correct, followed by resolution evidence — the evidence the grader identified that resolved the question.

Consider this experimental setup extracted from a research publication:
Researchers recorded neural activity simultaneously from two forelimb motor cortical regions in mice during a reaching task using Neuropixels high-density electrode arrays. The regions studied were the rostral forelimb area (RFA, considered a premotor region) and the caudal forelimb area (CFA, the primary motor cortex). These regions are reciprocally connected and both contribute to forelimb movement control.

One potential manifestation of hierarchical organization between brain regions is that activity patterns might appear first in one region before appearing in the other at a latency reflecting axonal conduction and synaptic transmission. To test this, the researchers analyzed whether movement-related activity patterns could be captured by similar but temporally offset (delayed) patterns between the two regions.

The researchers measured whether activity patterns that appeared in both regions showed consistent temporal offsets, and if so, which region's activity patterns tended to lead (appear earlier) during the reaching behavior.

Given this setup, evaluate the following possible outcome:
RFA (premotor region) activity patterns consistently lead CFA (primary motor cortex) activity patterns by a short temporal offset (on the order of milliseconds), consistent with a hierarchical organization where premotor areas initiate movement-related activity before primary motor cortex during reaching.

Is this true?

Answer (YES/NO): NO